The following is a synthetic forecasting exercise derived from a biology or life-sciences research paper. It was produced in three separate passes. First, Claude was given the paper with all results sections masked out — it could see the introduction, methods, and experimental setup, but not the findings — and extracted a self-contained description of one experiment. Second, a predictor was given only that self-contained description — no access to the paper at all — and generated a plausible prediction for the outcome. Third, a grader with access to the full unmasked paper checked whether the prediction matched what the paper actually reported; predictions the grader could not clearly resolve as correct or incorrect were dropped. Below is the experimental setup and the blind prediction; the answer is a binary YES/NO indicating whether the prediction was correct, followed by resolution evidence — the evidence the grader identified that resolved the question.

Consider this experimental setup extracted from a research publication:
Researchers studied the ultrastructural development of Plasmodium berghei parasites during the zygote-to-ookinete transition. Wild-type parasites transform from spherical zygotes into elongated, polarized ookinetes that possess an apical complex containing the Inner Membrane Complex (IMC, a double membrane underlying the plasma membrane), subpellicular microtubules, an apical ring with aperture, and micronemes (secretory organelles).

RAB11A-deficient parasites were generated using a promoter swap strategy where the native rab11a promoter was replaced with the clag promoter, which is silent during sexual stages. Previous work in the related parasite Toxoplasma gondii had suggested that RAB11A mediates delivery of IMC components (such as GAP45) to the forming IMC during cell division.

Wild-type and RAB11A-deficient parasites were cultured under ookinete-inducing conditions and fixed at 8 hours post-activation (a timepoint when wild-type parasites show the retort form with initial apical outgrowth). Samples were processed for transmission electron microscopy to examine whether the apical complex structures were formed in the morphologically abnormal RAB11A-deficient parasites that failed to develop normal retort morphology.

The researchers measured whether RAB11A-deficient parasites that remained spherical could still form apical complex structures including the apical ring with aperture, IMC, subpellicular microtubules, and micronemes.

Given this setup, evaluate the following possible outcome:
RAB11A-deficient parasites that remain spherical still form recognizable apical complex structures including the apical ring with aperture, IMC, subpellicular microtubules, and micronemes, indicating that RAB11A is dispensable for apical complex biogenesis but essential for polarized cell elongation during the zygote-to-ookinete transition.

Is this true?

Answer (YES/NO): YES